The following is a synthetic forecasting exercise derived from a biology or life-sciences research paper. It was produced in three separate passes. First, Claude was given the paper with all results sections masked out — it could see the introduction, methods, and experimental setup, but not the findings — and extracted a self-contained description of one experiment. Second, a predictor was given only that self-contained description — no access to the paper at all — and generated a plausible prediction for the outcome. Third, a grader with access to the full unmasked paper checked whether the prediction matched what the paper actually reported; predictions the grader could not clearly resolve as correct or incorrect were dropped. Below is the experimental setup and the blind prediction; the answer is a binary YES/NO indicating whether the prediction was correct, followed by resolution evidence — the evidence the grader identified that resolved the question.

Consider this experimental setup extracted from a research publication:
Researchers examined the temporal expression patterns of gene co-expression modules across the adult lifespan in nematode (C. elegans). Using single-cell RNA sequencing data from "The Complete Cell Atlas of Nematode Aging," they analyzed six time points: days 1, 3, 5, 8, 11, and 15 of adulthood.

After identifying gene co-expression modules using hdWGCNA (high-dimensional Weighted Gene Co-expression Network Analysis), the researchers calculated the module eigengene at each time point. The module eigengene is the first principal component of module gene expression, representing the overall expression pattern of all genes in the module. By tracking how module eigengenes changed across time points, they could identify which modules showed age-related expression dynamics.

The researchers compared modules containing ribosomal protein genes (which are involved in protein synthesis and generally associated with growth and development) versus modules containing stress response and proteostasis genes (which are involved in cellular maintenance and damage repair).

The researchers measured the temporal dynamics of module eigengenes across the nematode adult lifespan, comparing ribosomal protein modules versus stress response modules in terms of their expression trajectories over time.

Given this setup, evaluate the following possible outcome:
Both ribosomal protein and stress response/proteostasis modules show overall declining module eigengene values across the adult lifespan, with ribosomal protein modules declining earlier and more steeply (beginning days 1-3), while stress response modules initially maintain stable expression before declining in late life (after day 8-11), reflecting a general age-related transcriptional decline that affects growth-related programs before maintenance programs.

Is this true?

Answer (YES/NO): NO